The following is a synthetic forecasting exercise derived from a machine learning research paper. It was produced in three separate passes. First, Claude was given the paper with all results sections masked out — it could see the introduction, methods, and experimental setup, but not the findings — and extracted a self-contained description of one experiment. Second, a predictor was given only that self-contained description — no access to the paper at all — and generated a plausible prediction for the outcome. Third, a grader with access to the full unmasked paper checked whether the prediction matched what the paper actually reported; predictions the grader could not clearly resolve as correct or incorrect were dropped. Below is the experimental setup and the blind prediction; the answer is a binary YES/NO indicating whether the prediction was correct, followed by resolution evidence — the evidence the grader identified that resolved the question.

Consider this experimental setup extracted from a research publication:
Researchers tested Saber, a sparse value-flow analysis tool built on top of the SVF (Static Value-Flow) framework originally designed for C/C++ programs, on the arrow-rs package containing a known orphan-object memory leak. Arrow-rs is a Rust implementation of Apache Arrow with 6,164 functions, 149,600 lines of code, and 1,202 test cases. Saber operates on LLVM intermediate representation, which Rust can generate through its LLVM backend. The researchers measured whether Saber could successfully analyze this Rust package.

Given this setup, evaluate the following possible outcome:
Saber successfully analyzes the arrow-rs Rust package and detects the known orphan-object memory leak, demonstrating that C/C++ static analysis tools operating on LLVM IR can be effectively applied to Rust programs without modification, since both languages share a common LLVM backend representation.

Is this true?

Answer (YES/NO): NO